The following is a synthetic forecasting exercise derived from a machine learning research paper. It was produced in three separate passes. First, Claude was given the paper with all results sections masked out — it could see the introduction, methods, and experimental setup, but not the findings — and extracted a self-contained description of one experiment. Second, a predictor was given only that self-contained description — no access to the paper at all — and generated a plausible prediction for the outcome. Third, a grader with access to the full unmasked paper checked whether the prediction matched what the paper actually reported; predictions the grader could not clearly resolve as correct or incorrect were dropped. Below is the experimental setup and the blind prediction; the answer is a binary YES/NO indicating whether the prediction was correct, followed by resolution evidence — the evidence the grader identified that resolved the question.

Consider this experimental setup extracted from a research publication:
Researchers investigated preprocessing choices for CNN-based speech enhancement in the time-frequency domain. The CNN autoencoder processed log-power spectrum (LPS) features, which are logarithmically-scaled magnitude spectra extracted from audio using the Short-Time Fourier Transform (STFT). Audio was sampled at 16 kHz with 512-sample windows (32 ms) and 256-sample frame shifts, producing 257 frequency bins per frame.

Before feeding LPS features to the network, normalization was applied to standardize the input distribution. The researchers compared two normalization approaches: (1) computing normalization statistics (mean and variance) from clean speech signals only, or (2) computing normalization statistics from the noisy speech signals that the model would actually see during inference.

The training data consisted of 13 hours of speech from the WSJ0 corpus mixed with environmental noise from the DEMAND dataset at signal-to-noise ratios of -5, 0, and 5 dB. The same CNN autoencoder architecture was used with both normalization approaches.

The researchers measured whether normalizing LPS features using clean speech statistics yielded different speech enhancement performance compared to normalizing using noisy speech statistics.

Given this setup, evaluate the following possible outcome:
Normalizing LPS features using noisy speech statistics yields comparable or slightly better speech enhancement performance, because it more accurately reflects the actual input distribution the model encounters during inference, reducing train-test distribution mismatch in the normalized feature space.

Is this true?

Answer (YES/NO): NO